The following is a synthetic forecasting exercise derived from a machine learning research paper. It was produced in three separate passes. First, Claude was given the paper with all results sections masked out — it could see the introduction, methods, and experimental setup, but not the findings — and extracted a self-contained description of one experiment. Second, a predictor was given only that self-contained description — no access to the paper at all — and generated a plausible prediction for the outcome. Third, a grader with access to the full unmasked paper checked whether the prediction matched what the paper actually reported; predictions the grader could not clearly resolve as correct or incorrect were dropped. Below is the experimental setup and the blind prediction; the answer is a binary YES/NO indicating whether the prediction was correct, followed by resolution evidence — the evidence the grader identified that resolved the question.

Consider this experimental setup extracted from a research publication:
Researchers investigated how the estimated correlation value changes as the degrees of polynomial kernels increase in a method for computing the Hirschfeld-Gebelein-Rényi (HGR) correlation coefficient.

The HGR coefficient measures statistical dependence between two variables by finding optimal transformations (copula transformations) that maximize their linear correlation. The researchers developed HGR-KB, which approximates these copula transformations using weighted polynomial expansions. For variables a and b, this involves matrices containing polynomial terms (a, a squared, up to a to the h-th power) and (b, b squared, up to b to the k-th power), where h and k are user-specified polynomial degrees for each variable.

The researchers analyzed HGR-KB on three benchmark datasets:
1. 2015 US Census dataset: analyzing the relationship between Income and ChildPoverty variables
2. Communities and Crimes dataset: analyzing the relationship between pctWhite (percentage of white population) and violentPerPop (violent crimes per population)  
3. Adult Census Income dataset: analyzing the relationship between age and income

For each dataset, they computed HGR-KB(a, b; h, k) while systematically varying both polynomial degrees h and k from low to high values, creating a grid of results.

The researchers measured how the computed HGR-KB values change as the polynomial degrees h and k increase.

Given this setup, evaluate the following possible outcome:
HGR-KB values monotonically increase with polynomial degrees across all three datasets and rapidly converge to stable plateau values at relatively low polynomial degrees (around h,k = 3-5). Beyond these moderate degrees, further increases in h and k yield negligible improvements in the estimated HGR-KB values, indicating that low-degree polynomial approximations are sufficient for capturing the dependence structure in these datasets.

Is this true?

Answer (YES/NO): YES